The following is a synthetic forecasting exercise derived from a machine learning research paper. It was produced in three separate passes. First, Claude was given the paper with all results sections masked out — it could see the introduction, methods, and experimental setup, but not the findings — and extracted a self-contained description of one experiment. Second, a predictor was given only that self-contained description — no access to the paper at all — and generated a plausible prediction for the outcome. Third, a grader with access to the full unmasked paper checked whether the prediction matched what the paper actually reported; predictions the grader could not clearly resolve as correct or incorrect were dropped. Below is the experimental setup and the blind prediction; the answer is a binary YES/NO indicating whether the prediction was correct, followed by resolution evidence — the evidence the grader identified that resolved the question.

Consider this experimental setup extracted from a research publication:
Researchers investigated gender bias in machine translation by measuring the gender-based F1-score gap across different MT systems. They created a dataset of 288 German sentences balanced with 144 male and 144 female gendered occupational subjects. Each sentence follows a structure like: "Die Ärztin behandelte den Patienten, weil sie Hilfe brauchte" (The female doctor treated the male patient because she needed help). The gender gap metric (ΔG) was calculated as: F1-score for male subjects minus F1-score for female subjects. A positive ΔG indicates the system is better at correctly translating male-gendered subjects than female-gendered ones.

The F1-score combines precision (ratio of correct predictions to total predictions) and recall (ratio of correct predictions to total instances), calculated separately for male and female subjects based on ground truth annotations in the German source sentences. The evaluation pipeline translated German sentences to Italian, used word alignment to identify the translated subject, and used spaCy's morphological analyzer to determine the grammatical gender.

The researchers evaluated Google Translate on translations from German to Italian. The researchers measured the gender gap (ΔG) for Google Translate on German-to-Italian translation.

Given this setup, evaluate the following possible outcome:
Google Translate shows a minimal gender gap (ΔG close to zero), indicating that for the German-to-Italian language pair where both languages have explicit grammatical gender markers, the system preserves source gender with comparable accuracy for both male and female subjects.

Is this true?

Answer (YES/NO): NO